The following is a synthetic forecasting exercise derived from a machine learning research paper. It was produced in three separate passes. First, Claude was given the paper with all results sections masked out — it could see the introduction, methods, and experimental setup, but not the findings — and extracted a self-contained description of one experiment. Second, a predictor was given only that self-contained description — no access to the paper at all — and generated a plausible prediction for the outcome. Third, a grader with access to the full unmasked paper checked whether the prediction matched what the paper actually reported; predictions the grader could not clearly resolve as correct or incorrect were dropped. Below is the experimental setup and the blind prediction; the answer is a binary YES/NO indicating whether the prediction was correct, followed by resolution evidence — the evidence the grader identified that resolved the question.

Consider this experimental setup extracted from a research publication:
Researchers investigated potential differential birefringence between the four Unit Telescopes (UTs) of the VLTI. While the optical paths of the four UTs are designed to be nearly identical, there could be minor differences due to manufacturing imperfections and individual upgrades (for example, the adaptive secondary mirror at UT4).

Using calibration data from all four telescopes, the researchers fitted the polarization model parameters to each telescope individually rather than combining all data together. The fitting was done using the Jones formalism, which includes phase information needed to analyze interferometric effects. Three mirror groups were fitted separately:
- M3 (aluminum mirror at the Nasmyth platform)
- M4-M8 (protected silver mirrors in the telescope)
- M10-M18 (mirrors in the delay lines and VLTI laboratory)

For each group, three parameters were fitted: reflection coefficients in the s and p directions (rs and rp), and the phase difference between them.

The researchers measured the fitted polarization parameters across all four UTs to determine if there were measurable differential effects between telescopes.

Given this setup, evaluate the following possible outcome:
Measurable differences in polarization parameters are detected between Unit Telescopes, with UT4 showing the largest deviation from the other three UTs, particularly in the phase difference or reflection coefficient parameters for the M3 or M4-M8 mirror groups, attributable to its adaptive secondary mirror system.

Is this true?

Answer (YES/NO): NO